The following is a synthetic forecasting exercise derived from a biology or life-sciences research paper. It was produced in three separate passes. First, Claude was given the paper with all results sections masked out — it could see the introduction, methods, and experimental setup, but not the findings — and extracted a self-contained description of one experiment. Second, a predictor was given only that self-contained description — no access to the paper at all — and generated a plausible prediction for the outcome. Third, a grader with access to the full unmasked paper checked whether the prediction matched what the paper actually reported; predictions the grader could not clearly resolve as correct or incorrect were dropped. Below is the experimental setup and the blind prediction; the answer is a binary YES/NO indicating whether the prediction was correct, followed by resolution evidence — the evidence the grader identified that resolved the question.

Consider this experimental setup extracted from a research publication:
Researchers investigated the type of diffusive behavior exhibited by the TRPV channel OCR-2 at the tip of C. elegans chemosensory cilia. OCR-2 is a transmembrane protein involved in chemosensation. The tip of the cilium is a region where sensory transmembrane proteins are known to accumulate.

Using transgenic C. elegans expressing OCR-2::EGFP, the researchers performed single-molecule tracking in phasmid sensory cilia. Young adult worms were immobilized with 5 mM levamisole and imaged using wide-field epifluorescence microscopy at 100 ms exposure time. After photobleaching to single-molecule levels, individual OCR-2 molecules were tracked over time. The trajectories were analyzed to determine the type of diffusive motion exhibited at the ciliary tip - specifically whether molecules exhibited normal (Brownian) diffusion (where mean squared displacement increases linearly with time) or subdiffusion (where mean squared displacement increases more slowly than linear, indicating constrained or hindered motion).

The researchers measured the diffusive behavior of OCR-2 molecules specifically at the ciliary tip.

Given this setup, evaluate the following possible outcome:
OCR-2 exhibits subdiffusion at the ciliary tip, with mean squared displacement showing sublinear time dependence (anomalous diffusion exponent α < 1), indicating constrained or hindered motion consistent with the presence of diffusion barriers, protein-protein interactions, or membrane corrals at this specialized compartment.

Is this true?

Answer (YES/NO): YES